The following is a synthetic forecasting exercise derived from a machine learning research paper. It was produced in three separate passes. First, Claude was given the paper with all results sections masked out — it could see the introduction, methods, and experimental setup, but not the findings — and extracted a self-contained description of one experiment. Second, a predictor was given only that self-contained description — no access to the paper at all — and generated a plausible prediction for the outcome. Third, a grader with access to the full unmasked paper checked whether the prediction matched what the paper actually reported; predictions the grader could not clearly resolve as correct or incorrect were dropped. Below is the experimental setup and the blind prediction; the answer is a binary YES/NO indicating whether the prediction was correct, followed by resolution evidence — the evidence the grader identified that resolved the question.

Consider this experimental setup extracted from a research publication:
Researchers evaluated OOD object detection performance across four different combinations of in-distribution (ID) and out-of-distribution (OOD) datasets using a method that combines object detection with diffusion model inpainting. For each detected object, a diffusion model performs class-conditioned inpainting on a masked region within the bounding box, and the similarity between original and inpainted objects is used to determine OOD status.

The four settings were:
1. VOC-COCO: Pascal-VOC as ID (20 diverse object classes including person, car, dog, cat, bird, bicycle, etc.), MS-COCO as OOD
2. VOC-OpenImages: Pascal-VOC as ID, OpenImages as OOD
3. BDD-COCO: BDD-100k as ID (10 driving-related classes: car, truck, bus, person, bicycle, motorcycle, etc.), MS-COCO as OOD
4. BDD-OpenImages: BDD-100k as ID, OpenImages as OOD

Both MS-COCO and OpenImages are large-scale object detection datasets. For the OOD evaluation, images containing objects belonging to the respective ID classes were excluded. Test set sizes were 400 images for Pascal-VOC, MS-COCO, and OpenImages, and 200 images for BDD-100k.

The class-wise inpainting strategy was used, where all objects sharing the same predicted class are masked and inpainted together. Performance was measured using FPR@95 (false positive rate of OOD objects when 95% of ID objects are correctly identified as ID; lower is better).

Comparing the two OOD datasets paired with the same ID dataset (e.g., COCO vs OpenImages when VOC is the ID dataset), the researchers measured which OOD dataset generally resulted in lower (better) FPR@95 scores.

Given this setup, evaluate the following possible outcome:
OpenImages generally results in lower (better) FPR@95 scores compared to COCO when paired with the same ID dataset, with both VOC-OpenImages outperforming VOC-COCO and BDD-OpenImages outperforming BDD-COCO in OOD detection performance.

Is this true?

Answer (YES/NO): YES